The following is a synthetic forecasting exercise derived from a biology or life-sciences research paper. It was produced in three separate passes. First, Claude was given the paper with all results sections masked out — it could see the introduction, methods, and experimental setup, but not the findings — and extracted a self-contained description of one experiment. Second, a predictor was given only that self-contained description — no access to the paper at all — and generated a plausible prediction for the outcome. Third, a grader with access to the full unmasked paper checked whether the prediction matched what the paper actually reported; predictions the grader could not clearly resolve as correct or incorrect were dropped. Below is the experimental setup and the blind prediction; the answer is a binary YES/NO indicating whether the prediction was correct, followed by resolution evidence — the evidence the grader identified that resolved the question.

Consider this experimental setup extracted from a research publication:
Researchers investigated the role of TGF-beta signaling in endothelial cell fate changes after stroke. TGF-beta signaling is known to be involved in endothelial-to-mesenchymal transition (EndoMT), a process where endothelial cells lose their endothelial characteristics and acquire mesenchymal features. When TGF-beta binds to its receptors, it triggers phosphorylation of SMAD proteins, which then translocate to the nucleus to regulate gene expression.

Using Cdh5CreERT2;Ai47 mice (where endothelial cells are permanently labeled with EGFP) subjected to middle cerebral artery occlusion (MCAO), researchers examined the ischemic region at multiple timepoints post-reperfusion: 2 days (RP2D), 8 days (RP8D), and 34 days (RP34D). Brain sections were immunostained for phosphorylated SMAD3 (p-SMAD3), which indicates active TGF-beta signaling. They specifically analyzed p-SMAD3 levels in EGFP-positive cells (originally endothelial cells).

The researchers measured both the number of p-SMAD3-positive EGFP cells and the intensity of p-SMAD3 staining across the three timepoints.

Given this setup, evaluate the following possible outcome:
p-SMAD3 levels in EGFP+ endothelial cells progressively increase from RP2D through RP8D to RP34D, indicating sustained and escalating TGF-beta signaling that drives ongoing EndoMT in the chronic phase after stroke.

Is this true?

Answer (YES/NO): NO